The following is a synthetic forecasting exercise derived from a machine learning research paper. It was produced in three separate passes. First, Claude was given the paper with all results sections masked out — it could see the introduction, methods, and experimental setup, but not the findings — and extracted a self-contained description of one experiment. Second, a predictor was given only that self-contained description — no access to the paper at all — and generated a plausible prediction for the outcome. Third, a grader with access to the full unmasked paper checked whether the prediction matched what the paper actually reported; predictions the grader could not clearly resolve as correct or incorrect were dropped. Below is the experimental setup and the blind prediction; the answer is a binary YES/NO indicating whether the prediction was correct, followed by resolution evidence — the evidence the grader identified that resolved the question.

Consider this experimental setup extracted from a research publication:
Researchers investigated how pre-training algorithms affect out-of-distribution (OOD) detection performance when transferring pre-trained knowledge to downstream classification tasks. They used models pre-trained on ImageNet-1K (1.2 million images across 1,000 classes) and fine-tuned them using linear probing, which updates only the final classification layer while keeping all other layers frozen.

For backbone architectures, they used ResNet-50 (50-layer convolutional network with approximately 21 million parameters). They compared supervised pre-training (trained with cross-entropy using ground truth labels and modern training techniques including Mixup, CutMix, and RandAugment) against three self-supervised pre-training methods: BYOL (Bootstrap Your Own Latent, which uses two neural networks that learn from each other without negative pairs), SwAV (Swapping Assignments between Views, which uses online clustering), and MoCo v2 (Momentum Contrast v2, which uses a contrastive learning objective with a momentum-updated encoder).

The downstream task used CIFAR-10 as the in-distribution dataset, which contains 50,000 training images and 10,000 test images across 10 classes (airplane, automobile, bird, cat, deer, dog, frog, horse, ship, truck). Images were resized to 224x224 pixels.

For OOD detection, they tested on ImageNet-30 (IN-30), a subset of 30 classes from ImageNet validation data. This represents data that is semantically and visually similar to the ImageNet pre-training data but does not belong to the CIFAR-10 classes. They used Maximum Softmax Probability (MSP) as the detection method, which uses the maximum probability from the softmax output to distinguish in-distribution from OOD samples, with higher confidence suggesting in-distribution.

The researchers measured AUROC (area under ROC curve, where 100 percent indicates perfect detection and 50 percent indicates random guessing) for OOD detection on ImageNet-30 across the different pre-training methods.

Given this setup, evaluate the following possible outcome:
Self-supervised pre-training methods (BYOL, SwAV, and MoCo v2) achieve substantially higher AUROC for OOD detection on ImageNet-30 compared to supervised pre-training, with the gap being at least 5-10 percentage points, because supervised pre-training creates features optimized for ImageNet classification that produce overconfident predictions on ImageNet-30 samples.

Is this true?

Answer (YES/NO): NO